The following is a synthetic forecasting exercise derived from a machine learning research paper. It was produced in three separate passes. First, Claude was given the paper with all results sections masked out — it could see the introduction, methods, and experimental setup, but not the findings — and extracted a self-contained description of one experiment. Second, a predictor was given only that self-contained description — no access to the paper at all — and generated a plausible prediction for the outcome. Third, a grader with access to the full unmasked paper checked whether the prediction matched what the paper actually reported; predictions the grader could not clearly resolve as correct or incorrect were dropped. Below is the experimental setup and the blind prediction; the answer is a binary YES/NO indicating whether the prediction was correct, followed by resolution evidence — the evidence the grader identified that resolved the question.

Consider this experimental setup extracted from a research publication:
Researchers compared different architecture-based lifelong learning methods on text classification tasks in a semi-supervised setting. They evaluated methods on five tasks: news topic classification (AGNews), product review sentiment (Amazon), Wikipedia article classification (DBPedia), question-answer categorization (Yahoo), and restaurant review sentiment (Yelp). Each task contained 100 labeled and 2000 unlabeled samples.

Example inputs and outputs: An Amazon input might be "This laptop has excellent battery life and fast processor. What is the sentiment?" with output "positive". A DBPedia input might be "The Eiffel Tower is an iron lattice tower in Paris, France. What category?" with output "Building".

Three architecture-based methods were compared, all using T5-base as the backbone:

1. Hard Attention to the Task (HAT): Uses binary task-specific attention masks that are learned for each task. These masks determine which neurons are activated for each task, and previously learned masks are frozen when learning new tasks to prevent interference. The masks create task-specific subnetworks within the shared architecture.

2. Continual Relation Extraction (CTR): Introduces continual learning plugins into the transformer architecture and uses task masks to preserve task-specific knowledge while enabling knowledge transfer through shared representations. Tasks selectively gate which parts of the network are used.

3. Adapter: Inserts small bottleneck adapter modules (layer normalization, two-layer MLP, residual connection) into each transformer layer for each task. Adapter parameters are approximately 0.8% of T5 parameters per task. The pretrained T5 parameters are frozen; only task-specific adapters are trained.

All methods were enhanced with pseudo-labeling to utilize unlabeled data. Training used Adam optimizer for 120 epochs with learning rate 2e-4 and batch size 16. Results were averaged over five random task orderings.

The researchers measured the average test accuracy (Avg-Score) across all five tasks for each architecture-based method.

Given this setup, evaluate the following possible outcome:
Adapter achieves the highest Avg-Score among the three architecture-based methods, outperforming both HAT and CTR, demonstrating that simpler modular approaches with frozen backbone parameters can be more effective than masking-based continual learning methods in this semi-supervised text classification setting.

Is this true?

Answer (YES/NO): YES